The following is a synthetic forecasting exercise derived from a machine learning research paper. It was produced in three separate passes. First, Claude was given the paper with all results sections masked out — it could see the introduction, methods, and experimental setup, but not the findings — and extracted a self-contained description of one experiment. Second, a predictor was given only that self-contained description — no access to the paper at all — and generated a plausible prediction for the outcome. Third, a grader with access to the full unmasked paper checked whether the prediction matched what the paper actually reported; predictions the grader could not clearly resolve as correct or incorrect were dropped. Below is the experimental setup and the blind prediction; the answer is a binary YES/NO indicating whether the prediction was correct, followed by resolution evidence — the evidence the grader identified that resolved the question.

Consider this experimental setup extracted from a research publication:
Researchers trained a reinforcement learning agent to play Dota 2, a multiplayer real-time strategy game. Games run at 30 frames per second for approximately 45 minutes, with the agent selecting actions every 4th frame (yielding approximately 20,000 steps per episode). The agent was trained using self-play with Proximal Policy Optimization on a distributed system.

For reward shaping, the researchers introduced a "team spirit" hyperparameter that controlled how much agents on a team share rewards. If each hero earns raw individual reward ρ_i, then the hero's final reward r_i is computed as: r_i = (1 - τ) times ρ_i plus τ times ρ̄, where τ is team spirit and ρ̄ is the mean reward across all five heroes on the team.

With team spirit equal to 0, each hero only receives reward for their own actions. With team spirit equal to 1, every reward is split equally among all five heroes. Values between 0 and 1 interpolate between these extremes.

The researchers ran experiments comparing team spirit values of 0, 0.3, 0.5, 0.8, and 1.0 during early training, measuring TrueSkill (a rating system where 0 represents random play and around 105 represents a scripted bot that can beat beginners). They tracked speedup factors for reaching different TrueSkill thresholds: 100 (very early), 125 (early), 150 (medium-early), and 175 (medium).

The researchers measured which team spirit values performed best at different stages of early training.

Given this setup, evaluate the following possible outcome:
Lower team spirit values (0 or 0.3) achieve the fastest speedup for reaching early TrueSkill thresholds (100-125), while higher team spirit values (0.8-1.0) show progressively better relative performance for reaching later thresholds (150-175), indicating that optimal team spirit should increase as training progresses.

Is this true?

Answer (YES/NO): NO